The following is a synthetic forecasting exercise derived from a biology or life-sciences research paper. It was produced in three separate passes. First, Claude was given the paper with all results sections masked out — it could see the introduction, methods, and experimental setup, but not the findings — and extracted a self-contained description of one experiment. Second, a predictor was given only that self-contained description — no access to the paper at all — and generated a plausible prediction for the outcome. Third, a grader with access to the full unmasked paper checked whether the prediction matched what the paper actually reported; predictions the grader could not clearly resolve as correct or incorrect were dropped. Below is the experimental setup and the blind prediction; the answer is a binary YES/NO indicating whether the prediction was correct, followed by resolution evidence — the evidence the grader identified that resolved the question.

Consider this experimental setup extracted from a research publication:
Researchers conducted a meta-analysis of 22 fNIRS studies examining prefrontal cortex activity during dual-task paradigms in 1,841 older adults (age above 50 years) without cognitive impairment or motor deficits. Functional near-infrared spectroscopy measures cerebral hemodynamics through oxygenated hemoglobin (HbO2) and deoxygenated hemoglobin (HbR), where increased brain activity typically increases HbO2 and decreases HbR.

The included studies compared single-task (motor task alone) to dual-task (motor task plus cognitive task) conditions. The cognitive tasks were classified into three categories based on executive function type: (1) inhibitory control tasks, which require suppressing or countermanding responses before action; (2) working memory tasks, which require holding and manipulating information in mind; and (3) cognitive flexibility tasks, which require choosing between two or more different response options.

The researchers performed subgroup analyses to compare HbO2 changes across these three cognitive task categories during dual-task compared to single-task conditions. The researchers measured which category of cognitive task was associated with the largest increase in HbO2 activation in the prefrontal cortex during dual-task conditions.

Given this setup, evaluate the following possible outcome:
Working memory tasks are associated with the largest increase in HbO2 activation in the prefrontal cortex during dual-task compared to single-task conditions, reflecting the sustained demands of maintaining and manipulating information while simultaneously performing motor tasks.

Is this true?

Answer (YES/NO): NO